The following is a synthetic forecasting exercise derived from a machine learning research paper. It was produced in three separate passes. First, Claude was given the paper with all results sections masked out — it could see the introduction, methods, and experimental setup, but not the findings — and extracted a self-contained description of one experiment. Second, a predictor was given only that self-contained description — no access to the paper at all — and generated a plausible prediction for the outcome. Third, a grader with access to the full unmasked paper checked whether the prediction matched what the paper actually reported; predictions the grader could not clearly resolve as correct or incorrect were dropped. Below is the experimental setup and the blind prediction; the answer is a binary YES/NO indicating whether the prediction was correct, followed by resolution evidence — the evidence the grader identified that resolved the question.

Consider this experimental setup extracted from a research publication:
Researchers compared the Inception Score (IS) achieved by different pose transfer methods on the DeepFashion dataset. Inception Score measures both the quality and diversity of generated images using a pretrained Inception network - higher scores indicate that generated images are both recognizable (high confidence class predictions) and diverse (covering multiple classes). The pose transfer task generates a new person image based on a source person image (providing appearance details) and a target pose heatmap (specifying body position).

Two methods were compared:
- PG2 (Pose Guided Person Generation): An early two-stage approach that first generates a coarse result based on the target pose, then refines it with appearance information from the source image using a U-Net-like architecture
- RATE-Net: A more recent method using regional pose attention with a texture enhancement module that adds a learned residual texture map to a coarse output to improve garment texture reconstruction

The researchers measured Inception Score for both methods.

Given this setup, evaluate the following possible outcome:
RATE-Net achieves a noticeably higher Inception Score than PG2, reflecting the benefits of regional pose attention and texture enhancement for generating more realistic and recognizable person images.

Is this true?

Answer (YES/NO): NO